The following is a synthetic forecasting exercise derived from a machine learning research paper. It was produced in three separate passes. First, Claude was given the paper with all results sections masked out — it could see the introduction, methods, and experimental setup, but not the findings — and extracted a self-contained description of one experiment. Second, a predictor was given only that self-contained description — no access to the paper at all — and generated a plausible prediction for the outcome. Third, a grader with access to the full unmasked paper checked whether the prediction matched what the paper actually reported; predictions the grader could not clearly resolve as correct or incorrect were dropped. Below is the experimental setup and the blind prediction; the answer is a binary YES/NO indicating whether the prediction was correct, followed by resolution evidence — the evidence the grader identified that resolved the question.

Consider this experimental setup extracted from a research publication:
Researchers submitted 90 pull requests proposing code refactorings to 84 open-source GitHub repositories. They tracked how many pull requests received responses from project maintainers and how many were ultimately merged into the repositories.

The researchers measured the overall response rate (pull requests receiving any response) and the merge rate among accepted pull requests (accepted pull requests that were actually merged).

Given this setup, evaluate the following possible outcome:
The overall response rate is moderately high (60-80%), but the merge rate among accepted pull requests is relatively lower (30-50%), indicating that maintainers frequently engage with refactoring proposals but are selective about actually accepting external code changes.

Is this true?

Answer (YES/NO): NO